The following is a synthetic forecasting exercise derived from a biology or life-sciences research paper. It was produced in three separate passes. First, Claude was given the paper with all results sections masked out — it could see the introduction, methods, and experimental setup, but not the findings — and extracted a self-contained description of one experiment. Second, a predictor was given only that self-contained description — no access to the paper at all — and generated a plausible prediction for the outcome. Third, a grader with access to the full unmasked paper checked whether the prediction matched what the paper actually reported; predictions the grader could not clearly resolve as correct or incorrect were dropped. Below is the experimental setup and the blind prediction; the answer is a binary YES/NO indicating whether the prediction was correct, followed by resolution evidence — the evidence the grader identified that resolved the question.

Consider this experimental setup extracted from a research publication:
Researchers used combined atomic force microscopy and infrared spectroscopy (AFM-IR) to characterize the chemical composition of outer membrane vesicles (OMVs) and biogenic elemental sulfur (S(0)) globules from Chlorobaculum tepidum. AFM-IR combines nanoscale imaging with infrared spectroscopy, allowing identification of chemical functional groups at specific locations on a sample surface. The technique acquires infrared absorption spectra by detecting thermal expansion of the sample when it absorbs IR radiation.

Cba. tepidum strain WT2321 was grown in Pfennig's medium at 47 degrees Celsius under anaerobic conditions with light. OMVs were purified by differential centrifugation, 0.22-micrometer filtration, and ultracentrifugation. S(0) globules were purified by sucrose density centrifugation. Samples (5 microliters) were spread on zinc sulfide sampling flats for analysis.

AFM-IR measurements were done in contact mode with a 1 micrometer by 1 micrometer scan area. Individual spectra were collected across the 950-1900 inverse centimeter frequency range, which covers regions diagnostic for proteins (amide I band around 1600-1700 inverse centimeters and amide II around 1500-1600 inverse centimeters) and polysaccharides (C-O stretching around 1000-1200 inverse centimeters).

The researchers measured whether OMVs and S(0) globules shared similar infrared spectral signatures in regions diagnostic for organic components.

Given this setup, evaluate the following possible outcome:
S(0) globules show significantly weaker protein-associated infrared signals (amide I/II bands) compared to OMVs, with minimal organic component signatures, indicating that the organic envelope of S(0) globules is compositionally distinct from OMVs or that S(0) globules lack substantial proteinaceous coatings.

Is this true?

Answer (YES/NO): NO